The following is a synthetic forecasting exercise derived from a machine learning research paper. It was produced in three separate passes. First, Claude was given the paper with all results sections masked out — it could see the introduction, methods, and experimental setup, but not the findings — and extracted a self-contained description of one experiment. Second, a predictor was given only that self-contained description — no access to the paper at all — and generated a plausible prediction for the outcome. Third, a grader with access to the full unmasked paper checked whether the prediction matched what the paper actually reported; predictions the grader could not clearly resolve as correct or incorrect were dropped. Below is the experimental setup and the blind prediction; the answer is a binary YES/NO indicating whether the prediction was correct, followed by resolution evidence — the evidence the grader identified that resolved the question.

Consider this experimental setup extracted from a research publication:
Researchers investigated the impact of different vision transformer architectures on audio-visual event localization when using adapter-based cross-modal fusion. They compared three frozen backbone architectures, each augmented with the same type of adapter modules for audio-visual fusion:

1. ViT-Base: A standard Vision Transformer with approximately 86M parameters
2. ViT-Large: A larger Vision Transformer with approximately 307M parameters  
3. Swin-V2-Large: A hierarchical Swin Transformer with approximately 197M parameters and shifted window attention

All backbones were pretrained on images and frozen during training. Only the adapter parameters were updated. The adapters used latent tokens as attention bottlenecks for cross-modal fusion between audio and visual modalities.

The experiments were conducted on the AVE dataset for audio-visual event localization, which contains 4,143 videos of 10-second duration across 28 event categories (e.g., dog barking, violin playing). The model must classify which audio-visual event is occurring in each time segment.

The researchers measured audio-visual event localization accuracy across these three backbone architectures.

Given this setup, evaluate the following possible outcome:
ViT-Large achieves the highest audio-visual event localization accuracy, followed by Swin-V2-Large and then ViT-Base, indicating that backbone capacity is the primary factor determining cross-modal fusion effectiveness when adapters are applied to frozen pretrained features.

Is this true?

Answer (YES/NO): NO